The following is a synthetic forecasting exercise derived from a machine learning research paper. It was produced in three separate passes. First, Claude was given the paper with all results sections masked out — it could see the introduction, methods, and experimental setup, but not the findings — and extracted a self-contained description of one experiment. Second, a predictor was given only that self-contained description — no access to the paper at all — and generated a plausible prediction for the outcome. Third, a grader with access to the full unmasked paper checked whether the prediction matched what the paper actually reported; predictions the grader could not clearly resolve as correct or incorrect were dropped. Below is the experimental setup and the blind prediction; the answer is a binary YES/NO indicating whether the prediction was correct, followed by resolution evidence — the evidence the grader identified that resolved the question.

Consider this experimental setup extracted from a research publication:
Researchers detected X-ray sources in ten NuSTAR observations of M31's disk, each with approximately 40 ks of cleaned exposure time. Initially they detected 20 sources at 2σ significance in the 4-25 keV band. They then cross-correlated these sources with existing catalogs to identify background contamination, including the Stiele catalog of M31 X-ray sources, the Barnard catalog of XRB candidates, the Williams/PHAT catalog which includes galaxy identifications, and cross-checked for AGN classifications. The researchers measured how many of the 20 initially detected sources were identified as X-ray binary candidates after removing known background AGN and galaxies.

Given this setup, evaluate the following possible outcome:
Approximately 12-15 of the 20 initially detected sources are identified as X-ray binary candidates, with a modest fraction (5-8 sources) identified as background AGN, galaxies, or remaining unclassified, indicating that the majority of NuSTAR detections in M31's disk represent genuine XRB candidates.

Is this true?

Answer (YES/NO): YES